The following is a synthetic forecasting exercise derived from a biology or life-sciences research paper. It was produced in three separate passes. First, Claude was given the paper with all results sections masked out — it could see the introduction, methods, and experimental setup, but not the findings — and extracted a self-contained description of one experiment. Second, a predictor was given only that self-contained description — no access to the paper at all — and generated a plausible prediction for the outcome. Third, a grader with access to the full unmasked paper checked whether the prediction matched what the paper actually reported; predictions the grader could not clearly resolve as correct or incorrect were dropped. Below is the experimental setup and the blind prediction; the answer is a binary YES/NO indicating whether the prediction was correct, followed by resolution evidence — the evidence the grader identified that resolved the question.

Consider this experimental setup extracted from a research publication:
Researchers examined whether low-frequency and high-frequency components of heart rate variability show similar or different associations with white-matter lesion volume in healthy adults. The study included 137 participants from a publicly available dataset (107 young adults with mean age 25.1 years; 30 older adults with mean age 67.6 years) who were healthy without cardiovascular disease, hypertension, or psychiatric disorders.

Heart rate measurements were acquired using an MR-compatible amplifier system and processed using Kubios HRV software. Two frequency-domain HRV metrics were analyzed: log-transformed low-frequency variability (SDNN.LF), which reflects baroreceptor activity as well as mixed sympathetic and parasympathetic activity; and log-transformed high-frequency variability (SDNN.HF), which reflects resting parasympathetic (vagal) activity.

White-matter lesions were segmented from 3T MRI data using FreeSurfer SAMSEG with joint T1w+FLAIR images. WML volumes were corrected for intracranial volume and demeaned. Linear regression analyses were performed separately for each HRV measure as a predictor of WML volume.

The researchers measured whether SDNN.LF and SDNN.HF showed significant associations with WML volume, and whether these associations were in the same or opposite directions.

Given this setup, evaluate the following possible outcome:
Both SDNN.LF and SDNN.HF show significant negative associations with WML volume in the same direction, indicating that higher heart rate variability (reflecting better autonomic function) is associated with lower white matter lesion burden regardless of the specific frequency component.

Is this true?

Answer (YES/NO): YES